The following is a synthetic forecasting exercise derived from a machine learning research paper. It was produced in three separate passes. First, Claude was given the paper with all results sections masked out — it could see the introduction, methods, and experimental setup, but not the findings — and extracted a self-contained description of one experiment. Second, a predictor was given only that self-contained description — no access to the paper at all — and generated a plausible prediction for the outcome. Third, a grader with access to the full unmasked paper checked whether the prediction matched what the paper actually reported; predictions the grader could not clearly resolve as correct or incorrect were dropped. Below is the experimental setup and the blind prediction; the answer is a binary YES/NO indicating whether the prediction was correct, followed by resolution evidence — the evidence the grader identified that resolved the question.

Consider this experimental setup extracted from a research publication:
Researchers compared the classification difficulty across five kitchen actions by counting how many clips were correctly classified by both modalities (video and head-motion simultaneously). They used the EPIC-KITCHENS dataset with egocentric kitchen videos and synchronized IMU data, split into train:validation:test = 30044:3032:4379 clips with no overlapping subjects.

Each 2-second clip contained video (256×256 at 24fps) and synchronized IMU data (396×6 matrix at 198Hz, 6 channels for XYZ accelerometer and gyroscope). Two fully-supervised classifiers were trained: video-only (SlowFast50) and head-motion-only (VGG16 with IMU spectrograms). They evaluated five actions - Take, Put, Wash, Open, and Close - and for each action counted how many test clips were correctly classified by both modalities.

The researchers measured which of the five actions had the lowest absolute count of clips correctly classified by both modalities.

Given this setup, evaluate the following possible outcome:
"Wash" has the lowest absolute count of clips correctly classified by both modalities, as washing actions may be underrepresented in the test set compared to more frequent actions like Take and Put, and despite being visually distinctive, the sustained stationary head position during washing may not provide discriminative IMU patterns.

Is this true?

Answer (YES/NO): NO